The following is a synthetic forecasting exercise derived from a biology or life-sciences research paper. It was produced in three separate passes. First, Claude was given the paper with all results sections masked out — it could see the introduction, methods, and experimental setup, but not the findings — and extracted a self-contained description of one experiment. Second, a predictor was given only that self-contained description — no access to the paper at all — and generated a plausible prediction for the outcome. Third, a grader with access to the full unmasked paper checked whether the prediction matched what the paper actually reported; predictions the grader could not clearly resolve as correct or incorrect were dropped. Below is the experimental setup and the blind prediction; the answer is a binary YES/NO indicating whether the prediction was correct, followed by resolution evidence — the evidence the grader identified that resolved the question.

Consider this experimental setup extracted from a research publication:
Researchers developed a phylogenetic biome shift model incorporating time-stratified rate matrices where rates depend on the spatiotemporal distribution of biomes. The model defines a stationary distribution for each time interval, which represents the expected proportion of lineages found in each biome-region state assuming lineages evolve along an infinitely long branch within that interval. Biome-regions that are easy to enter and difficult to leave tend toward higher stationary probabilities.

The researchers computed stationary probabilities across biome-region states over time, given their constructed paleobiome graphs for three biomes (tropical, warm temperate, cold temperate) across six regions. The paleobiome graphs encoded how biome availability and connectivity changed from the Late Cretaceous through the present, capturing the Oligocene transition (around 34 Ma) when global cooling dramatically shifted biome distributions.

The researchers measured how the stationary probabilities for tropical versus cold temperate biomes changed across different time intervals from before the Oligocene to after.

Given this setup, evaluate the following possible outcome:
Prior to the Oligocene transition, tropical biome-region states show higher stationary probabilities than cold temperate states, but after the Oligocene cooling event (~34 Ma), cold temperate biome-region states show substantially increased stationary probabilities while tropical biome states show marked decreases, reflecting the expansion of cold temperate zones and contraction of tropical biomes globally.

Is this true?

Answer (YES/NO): YES